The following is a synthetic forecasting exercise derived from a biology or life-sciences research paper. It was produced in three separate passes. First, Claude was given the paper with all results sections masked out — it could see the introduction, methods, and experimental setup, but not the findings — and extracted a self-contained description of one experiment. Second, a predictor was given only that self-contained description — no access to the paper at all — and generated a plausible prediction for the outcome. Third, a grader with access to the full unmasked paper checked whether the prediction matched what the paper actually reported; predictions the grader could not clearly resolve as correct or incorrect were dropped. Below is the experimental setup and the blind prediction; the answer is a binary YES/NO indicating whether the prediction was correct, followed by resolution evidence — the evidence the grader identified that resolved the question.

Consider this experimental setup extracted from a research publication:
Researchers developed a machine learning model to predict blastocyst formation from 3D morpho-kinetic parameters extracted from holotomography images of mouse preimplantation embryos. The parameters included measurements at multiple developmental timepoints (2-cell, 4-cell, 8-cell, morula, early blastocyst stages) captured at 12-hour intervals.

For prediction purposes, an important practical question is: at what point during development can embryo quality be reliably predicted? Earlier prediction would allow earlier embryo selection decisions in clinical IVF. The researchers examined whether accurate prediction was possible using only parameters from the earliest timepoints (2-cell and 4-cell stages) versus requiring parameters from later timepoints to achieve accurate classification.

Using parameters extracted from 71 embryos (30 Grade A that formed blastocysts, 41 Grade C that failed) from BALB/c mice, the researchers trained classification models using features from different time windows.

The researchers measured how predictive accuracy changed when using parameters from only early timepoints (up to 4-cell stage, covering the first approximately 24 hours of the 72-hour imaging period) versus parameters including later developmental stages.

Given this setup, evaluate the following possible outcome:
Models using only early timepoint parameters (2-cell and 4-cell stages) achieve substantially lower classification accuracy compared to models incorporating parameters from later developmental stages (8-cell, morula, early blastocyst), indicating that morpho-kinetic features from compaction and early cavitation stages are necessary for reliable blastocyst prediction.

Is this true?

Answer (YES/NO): YES